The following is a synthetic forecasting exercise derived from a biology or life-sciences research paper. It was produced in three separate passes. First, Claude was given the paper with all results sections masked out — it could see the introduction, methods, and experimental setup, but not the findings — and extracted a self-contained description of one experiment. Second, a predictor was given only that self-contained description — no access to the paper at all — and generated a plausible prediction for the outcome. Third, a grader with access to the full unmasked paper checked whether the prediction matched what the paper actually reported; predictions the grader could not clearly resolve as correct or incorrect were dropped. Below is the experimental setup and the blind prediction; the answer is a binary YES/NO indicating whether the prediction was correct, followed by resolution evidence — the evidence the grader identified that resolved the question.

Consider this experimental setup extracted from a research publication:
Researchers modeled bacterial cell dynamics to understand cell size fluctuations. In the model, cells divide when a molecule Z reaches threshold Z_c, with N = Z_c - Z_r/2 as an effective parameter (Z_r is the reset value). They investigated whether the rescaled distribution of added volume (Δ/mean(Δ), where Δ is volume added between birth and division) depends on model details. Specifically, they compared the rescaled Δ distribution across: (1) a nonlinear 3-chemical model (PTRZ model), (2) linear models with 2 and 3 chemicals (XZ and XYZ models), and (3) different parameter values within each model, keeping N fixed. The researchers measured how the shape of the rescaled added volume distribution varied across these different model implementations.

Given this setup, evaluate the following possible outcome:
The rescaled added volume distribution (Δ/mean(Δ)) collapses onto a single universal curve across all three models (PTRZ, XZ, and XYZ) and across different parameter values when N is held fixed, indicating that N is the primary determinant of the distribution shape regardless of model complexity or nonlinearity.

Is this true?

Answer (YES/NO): YES